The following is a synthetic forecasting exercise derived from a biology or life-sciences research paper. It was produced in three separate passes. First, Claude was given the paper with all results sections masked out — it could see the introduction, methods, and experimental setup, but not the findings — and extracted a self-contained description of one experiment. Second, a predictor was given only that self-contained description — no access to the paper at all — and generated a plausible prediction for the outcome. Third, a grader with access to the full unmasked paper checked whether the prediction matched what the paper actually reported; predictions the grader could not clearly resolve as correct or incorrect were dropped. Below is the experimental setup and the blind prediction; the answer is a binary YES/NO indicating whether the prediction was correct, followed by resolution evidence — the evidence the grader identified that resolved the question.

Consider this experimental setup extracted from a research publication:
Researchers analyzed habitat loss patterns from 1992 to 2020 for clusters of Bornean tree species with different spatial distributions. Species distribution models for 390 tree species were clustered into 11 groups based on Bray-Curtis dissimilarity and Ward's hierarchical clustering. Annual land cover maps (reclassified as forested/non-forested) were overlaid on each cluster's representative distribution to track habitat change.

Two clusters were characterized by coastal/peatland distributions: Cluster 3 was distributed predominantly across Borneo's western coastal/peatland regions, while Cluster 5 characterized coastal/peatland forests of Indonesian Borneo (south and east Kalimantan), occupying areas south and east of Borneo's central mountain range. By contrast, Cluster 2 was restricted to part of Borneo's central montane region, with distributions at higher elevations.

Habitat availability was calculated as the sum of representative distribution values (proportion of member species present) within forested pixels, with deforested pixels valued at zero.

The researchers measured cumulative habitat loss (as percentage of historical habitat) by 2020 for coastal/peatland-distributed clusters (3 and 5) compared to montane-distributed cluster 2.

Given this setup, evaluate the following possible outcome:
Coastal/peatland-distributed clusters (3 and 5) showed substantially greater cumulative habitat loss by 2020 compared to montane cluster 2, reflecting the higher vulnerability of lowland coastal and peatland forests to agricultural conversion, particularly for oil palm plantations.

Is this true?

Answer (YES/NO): YES